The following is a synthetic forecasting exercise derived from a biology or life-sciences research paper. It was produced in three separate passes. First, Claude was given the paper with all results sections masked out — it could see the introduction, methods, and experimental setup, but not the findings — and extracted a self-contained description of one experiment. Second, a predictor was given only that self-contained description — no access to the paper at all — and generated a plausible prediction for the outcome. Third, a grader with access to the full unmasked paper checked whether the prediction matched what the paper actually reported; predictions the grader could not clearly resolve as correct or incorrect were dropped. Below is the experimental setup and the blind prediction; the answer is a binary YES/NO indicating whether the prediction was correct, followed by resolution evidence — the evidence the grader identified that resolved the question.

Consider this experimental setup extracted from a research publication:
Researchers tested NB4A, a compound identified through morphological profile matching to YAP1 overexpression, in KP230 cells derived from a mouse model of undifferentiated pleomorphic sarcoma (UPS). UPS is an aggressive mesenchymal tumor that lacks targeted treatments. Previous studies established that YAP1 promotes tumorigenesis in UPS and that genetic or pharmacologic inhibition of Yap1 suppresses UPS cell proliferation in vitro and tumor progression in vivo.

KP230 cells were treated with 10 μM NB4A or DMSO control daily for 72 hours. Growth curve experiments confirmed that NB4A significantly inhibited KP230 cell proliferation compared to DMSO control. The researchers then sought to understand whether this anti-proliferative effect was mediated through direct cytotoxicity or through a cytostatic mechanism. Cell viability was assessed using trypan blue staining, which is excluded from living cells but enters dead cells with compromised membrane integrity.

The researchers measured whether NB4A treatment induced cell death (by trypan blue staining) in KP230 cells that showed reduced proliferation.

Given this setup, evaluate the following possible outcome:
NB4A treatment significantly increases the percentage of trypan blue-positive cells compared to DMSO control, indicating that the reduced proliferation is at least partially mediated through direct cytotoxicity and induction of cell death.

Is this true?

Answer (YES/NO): NO